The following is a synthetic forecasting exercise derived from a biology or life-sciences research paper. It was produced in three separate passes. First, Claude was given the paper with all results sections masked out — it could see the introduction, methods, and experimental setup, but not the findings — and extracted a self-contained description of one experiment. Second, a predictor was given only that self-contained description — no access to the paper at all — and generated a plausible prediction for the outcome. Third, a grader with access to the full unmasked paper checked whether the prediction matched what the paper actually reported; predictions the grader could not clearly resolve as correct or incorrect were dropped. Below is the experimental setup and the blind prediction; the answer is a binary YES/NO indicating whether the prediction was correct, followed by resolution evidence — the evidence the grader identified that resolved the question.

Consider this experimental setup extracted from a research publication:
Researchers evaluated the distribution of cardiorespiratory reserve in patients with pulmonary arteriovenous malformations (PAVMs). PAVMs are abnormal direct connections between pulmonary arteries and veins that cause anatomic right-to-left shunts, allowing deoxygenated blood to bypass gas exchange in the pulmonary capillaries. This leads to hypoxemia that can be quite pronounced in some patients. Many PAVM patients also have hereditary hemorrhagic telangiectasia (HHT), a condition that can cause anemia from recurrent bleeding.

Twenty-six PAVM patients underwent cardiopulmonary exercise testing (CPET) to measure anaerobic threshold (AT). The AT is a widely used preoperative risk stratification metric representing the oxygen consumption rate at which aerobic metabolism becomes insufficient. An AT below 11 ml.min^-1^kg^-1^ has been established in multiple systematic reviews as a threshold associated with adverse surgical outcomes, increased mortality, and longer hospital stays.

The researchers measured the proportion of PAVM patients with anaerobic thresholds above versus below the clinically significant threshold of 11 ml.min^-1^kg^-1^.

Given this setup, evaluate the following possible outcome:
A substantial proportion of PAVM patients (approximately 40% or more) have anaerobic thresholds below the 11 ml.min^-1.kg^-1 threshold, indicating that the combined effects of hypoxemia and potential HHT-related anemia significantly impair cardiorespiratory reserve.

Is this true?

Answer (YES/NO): NO